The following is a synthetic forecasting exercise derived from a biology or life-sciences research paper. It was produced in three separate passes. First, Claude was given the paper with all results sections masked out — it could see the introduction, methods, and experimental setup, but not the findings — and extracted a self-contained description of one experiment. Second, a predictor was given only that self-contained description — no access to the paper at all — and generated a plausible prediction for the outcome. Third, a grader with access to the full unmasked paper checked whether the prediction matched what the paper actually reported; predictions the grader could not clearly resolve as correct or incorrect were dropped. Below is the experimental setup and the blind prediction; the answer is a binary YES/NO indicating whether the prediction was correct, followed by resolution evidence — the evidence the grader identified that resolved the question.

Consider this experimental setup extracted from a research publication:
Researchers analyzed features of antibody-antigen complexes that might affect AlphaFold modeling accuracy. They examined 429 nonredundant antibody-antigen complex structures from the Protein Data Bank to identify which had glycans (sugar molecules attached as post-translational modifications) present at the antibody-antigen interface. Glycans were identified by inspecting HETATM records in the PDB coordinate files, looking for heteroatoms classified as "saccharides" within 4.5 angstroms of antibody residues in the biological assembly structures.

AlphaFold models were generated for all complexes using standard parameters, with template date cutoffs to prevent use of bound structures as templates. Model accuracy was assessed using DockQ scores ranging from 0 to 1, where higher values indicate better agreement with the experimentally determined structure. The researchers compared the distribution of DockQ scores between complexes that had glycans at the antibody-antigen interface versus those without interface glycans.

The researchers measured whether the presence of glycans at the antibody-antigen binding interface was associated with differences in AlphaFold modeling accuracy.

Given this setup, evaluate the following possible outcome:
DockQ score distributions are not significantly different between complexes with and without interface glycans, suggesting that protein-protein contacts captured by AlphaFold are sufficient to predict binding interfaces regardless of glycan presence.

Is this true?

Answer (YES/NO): NO